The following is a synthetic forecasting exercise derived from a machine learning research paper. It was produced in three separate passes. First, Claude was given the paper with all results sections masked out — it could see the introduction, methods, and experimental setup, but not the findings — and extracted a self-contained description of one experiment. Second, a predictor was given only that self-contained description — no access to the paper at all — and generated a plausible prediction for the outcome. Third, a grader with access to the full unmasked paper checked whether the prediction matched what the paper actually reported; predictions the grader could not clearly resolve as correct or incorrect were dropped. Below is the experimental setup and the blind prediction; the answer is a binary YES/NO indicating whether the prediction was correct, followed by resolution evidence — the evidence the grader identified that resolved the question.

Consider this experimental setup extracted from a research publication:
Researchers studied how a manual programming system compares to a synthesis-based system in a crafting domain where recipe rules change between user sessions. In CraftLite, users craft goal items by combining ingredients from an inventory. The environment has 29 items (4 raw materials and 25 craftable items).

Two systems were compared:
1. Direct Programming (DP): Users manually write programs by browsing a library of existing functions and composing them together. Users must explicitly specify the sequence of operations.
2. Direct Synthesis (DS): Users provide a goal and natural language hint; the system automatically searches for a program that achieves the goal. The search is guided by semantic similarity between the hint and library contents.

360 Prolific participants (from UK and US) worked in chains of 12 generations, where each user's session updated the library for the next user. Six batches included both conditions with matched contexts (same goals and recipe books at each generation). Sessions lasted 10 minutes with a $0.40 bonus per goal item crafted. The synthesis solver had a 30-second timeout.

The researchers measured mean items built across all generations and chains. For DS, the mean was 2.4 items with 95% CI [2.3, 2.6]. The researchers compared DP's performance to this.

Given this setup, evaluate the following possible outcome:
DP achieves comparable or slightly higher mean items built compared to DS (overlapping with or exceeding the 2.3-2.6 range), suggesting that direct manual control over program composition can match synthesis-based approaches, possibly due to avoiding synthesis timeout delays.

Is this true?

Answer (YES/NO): NO